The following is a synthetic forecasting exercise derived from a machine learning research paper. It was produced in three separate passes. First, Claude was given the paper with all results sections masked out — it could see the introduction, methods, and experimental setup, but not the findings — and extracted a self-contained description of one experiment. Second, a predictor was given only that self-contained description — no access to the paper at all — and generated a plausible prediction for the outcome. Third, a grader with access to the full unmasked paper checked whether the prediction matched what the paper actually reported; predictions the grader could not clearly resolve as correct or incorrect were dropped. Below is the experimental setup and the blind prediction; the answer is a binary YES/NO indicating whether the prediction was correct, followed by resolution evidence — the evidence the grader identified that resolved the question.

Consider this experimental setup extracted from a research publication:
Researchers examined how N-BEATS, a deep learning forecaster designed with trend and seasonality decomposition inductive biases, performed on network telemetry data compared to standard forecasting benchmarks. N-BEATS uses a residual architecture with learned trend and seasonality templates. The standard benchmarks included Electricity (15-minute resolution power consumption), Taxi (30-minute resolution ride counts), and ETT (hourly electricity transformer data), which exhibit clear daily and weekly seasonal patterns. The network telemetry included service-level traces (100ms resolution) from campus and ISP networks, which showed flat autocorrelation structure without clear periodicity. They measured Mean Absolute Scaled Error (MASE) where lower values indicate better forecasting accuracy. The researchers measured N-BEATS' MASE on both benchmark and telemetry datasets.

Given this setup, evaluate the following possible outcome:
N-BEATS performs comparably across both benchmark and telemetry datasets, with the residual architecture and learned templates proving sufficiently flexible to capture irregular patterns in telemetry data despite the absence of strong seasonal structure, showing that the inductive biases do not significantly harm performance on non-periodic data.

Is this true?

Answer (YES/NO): NO